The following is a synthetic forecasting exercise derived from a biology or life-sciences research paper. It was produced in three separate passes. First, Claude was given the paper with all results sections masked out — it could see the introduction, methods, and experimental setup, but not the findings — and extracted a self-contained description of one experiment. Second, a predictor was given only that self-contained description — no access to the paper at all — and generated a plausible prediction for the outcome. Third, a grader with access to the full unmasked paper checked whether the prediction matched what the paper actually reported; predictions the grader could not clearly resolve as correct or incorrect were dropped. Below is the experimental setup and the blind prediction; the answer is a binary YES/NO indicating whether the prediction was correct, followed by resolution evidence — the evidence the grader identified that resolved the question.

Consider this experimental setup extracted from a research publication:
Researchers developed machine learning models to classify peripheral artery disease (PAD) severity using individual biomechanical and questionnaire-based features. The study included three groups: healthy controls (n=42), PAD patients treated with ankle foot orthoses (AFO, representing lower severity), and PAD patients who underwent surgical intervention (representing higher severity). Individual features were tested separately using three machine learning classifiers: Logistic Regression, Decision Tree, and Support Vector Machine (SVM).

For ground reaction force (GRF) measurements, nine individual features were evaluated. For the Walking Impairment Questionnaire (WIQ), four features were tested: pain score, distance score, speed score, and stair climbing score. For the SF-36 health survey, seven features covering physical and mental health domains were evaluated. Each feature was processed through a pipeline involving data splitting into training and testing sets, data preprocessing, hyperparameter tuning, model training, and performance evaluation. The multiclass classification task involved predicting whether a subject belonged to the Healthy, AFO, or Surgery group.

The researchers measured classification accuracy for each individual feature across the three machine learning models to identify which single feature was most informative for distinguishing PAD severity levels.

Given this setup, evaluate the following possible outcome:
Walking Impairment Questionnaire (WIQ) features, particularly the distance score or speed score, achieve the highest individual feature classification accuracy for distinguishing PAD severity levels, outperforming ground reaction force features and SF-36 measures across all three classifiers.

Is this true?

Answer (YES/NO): NO